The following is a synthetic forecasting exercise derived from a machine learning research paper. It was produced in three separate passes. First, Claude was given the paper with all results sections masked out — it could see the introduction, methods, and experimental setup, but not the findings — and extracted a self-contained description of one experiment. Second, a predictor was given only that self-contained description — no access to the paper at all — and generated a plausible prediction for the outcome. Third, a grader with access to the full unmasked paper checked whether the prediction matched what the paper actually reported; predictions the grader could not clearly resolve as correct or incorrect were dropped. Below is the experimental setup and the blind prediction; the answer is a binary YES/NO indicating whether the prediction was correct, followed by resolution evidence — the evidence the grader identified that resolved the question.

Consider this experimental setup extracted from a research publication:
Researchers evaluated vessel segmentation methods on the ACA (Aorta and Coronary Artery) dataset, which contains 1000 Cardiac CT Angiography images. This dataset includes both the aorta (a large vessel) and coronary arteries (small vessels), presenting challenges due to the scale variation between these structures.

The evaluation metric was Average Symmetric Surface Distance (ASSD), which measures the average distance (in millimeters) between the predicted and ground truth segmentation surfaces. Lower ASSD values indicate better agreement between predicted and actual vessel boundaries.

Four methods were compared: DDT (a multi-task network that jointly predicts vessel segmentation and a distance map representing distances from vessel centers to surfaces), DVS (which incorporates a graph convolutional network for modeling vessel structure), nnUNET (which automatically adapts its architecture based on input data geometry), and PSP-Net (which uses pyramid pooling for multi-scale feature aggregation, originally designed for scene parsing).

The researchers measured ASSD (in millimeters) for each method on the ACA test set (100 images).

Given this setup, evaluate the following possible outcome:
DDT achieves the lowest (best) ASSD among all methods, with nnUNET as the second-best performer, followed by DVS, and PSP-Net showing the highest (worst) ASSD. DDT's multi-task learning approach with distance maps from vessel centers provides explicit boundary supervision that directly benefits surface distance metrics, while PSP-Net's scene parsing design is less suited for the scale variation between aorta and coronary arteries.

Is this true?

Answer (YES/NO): NO